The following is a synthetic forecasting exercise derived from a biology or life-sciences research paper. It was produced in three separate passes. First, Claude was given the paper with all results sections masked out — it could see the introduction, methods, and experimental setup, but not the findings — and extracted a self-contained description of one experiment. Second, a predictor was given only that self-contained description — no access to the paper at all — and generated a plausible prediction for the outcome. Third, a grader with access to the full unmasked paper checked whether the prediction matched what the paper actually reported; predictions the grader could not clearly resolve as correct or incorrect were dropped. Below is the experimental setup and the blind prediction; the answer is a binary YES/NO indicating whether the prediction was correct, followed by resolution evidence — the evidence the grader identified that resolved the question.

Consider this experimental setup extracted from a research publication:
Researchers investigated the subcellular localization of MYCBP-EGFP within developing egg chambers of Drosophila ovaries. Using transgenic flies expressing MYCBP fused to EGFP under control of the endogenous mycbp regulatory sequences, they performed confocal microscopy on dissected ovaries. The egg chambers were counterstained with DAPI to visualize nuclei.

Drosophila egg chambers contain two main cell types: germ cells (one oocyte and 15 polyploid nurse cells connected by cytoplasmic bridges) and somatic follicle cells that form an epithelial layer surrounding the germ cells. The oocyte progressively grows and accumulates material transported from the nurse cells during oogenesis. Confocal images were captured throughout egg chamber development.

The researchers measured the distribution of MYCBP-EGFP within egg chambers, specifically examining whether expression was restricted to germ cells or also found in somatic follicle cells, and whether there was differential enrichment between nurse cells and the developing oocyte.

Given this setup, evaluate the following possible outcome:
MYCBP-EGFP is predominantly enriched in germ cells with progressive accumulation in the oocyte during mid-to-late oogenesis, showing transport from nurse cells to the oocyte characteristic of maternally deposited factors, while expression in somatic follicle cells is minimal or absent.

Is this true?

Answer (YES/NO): NO